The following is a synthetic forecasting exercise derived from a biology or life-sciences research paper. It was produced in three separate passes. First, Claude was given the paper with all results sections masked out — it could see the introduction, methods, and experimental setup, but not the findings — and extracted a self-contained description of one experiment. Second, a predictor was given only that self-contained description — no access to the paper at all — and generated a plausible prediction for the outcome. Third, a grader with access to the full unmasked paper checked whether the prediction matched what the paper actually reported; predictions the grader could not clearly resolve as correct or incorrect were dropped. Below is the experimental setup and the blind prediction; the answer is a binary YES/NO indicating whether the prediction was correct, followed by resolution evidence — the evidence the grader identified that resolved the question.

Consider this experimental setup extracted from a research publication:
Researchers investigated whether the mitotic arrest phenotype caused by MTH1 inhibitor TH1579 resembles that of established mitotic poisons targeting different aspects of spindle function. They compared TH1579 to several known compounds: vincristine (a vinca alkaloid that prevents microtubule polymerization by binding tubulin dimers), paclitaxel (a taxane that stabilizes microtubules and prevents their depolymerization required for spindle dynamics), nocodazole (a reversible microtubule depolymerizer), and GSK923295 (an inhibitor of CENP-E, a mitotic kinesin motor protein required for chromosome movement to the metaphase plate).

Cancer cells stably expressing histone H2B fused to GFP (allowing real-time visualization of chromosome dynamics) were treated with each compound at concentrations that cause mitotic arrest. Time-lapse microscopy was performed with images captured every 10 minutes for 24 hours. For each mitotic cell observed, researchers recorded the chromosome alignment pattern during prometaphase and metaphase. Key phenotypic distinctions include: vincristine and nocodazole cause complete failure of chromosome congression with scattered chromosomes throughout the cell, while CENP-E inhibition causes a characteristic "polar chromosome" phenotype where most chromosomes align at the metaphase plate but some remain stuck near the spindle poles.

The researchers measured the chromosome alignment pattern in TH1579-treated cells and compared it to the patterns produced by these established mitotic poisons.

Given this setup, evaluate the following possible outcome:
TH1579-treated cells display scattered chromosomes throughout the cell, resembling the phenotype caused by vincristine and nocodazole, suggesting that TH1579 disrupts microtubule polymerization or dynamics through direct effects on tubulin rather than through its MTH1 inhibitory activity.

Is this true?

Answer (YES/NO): NO